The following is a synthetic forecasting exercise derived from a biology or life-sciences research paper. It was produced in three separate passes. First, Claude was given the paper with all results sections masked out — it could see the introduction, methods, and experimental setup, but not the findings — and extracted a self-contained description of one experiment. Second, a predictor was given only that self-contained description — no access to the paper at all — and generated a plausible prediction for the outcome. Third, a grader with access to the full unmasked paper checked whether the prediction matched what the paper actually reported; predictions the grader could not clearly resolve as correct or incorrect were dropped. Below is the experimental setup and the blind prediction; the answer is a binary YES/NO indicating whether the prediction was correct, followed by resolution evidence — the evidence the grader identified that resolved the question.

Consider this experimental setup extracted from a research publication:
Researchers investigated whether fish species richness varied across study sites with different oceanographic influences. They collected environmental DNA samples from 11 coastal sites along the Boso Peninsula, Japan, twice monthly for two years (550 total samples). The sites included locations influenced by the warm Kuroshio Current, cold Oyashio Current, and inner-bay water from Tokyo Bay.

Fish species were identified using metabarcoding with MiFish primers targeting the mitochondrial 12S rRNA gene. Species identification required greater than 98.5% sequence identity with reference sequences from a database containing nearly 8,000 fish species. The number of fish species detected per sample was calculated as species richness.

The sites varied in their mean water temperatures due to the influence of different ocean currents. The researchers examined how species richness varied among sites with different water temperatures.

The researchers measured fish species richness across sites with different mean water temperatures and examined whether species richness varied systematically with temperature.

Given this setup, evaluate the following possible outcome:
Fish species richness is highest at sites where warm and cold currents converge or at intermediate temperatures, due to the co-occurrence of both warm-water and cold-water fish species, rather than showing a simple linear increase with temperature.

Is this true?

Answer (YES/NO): NO